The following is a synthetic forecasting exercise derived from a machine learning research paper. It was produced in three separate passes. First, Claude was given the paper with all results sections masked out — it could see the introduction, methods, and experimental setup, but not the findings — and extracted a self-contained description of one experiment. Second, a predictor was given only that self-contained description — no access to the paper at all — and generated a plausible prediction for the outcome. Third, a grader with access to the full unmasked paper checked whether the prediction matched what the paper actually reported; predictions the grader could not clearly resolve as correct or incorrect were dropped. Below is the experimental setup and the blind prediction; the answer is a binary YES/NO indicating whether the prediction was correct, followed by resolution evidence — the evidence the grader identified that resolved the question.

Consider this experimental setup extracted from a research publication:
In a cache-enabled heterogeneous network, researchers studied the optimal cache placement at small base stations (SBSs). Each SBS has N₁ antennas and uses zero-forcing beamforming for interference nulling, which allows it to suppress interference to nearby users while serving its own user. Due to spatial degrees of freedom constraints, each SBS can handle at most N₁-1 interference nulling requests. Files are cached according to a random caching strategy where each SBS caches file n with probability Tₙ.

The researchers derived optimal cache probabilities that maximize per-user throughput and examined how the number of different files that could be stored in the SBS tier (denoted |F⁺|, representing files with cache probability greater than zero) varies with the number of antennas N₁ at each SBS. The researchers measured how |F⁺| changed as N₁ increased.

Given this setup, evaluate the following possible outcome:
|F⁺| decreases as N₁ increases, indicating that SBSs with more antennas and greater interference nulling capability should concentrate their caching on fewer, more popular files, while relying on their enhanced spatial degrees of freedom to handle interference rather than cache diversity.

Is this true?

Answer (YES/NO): NO